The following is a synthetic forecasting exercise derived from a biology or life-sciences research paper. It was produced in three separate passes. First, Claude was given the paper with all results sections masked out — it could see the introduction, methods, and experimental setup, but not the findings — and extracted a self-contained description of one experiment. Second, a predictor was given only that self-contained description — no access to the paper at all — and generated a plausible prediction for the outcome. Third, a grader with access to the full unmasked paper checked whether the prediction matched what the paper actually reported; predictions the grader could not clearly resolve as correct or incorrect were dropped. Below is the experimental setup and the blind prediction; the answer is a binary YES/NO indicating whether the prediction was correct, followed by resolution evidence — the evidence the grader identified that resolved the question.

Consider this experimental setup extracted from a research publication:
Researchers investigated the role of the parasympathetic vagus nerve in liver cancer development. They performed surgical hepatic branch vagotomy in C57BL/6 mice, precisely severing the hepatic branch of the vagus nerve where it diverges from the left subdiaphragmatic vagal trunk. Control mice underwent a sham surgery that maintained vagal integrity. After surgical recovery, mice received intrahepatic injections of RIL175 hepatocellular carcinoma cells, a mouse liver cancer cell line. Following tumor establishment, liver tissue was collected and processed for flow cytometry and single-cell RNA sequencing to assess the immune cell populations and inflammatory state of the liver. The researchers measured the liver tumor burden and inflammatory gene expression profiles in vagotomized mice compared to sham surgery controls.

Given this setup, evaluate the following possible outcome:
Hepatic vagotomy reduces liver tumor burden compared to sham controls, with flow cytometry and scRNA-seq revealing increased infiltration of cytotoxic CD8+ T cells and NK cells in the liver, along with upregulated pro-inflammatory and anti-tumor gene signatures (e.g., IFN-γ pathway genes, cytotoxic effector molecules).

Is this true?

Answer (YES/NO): YES